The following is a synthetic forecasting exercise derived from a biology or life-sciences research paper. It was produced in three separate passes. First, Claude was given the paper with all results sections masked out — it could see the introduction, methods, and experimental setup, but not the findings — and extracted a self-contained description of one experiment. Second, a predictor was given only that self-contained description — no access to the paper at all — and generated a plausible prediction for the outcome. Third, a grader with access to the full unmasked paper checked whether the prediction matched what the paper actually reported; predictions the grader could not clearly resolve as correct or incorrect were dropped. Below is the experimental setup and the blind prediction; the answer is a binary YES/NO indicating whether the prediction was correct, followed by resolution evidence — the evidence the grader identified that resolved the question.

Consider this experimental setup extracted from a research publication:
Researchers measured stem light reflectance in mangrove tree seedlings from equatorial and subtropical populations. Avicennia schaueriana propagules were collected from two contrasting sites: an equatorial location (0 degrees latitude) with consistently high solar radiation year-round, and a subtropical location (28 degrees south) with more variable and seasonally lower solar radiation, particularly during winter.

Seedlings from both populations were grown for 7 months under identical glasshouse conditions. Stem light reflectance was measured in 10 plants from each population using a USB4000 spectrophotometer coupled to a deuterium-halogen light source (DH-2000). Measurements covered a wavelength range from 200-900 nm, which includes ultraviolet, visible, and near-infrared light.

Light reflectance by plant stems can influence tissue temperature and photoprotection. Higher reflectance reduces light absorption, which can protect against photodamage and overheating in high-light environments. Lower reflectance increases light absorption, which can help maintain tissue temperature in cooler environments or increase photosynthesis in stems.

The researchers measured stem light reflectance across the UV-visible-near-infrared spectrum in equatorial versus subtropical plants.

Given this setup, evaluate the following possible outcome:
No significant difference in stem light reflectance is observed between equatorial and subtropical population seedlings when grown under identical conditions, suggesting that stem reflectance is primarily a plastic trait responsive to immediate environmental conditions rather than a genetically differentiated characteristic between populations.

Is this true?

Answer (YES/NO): NO